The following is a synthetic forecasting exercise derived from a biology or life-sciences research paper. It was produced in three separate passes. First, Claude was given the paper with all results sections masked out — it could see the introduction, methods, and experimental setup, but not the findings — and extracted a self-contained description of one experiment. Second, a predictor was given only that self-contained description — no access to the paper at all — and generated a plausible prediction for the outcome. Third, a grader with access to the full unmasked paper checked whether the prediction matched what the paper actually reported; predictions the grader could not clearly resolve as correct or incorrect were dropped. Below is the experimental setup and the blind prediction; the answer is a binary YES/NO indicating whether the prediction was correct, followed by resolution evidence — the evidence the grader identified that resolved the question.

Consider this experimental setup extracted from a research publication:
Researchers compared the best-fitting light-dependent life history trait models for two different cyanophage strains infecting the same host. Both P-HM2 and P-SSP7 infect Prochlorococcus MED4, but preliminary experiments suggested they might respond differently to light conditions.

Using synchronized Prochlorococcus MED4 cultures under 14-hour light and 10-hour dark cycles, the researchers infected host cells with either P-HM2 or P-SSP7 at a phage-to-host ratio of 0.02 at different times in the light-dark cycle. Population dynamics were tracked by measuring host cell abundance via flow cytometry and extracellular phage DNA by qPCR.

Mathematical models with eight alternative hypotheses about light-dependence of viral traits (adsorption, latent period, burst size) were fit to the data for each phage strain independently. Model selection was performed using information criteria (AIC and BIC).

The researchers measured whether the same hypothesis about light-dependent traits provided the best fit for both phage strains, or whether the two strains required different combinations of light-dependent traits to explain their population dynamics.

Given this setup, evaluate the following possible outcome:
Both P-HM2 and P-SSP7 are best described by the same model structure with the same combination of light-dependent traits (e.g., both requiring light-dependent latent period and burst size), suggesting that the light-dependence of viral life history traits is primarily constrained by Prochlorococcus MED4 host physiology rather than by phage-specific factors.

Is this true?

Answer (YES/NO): NO